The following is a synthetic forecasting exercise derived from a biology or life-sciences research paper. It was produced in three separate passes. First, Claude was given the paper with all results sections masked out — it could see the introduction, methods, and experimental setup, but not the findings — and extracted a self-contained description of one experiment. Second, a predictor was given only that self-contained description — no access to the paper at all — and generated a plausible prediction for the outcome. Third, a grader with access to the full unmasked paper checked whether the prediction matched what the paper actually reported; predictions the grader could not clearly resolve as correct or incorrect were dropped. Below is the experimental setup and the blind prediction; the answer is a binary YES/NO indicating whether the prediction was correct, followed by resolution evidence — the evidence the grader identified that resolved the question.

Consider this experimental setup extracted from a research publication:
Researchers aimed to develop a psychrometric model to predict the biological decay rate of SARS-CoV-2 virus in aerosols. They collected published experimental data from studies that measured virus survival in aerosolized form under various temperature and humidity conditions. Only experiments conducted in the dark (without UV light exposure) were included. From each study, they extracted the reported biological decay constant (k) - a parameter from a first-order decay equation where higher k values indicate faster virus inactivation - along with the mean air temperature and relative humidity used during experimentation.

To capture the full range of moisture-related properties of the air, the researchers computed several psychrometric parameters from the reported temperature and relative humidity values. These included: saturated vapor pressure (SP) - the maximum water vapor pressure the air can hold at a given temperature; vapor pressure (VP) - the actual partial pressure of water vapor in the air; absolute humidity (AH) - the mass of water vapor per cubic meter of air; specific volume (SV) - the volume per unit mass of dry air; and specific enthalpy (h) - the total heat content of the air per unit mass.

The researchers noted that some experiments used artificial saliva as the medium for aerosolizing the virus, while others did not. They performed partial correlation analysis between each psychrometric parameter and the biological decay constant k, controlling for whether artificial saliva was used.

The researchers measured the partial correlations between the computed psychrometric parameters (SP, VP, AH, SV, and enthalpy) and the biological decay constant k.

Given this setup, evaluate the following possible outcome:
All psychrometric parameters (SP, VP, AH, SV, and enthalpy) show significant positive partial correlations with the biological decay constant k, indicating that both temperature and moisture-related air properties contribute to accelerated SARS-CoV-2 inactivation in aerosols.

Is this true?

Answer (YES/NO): YES